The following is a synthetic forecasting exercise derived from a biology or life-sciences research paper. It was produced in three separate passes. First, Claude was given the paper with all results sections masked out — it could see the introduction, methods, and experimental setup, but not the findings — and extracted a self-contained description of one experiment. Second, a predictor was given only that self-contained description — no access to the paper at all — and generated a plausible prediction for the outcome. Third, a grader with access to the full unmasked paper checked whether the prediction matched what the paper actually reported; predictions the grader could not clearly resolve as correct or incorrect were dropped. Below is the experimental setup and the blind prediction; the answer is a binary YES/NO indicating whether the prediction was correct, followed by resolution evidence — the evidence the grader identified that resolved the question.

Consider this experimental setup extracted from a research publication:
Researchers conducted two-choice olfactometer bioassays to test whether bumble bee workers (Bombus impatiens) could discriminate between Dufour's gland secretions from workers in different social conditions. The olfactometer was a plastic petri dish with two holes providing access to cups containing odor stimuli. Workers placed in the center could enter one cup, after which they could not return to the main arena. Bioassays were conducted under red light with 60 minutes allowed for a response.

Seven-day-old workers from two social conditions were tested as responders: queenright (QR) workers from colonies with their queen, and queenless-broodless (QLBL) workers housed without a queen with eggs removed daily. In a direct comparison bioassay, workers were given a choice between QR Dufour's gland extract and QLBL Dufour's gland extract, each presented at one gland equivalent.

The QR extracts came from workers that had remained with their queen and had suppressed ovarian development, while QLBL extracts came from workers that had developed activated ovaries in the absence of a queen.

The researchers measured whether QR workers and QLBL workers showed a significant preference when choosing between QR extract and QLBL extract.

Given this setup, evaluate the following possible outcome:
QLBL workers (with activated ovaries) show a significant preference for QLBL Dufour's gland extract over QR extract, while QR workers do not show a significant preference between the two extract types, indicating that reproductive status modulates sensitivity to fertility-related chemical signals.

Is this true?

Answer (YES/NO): NO